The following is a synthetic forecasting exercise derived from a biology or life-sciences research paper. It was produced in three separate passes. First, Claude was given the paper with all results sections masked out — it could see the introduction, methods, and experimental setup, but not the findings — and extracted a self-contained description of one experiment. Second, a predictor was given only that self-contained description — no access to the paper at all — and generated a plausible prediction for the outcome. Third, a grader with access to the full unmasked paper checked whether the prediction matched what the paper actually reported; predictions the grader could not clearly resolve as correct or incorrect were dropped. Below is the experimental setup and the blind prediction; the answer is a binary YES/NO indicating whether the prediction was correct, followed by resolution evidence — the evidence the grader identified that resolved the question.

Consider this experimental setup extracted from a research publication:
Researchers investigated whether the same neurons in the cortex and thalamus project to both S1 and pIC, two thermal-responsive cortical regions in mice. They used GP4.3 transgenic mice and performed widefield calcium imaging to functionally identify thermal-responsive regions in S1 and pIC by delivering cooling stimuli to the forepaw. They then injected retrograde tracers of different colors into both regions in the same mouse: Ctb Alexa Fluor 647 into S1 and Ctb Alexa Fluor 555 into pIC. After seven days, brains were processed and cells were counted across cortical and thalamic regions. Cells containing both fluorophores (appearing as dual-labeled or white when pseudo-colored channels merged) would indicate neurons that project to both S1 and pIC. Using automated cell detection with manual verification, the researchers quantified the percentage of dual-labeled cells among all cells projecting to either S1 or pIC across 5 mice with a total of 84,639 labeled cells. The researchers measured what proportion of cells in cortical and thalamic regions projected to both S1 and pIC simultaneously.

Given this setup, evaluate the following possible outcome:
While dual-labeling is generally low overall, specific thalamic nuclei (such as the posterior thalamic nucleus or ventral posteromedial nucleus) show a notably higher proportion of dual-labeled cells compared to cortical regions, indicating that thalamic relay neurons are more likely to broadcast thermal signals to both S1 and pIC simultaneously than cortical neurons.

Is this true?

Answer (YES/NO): NO